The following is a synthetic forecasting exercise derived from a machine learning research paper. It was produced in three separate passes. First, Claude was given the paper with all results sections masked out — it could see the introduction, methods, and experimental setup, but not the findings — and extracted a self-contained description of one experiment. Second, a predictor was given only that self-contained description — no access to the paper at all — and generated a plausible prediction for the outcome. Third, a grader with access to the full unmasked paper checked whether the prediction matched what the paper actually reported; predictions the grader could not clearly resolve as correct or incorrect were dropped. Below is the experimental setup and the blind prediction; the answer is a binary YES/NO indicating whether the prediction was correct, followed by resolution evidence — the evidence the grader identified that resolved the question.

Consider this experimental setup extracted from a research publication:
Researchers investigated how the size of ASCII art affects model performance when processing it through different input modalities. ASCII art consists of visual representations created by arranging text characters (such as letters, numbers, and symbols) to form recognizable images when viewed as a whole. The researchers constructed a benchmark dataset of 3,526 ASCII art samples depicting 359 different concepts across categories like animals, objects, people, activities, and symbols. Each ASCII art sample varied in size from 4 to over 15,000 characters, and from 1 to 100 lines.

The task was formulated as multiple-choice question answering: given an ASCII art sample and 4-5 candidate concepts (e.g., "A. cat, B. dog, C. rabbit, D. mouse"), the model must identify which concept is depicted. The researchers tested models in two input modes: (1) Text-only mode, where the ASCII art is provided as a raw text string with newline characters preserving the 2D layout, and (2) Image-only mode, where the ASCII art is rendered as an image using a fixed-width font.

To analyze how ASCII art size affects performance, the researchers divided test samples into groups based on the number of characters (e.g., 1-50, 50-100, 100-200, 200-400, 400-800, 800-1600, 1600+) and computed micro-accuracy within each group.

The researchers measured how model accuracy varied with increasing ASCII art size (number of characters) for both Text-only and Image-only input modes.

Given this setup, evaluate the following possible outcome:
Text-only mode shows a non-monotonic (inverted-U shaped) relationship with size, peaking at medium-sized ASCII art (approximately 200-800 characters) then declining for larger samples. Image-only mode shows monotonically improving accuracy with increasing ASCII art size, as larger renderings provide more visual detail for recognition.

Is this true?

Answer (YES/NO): NO